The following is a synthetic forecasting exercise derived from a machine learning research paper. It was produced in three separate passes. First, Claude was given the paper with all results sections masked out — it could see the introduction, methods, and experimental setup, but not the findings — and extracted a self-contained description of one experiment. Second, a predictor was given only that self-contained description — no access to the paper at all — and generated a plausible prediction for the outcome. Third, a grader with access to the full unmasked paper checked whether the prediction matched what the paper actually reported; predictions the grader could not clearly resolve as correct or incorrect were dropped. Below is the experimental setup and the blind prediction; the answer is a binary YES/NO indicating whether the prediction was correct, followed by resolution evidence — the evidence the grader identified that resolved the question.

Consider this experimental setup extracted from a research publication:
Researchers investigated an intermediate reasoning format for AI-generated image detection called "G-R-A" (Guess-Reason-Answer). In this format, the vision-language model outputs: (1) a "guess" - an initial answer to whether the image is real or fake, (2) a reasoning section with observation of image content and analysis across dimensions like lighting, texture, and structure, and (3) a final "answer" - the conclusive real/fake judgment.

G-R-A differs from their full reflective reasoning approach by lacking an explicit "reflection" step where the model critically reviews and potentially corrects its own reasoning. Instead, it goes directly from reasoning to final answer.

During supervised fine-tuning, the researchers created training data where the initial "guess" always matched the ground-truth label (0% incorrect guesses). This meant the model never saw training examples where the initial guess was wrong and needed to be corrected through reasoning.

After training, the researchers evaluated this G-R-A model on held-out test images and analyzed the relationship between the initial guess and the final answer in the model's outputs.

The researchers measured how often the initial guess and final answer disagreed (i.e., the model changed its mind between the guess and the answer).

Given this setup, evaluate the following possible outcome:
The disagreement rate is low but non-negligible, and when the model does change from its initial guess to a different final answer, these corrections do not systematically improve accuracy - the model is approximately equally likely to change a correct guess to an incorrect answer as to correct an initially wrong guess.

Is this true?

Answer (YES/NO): NO